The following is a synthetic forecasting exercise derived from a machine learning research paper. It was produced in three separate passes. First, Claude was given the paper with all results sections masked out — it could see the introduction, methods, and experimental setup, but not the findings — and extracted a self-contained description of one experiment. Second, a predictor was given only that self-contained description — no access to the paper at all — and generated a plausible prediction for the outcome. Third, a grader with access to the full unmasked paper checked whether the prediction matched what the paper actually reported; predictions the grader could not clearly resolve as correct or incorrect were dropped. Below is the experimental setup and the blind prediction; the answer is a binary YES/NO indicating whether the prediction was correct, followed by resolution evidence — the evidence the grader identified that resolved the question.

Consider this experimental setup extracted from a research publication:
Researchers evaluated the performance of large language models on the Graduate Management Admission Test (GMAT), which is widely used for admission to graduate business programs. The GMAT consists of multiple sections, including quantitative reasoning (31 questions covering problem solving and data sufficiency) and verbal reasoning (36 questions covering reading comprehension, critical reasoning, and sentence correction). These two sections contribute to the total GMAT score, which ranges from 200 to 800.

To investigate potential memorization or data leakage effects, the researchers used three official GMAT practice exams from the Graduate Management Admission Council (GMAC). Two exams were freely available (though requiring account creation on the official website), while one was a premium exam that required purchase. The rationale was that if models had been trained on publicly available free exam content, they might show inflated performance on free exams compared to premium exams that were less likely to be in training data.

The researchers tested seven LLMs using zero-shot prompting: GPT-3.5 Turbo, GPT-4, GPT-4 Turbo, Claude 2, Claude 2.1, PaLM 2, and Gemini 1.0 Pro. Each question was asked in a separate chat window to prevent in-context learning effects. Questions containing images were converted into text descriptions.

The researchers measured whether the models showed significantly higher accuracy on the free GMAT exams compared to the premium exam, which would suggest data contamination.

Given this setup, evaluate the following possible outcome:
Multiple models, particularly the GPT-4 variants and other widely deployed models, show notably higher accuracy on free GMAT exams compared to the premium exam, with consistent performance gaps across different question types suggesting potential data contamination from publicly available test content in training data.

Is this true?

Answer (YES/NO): NO